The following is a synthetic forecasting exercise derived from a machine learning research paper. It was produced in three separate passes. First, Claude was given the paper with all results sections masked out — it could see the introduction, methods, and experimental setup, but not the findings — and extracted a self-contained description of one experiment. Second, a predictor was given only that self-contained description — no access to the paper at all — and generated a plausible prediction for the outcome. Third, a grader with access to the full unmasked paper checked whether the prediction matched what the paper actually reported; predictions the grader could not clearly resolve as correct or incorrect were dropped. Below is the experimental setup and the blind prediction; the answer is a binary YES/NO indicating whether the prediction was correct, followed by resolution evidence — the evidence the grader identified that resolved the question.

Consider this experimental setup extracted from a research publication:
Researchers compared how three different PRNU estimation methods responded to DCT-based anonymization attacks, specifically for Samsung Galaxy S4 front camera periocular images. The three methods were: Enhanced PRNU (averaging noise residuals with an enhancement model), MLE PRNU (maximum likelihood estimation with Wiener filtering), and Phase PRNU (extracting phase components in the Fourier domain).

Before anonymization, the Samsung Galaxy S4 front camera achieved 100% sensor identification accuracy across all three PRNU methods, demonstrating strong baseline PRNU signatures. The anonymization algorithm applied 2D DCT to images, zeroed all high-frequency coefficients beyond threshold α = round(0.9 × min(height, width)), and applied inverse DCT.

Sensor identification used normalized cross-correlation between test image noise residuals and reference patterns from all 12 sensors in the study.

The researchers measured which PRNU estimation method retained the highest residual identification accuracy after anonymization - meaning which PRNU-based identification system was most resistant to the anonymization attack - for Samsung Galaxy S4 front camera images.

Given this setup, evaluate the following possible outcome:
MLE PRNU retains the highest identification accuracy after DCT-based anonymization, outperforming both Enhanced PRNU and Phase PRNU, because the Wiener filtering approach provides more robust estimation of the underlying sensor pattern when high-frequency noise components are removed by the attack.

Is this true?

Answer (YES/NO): NO